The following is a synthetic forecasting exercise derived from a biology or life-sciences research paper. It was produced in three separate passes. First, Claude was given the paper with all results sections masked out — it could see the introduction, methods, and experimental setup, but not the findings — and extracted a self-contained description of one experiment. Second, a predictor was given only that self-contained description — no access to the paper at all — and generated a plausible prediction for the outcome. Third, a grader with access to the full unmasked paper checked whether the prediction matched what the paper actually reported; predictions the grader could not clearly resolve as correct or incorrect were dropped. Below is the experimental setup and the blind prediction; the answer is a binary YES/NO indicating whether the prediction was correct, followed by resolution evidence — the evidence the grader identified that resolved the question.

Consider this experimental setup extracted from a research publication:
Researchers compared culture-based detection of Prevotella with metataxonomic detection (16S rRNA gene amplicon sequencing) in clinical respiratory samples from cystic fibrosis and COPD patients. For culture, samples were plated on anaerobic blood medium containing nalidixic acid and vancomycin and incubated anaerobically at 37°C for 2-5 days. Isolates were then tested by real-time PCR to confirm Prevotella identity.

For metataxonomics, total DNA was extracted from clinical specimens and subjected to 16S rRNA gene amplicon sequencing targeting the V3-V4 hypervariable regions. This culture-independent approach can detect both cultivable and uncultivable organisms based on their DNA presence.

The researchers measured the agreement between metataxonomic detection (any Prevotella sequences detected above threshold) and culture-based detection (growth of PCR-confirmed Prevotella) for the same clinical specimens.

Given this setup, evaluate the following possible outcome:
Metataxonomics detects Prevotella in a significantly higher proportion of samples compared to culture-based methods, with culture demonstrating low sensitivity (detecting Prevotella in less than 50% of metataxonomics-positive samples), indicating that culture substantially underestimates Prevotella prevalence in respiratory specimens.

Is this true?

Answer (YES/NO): YES